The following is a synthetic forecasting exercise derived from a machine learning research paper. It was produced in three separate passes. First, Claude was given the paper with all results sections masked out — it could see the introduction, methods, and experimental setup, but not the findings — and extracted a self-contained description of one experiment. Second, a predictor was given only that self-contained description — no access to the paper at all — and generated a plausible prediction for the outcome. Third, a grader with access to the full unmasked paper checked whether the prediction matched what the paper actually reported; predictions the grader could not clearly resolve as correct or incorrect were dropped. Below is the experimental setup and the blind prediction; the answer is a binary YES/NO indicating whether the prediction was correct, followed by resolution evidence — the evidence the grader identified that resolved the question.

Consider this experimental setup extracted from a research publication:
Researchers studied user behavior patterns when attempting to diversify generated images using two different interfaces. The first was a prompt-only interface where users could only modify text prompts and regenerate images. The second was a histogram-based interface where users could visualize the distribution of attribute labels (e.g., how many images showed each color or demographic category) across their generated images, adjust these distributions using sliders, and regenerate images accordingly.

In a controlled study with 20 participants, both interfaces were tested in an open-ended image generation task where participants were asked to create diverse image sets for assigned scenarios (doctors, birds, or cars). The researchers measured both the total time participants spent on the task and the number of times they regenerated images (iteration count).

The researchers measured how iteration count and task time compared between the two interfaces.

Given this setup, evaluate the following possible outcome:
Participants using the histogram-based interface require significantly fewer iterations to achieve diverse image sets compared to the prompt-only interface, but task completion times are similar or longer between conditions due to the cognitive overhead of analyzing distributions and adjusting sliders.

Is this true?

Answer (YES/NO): NO